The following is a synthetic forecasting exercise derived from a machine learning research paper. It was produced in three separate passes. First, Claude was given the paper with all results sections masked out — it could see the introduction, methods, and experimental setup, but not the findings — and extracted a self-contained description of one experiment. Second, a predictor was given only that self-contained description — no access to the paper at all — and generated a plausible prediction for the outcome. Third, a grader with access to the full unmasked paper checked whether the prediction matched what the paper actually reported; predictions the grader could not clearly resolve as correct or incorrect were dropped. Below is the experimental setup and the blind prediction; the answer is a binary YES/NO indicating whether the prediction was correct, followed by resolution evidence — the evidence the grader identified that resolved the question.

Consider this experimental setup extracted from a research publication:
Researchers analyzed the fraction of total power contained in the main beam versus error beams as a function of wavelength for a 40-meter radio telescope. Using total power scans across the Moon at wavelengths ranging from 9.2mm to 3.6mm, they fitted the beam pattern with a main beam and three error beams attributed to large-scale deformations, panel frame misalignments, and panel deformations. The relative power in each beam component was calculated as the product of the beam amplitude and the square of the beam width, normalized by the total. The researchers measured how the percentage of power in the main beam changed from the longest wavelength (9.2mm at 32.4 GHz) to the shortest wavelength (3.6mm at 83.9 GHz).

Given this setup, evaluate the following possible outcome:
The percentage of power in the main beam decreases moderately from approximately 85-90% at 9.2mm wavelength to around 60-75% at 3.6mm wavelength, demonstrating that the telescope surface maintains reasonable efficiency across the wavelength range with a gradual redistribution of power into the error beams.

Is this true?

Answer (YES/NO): NO